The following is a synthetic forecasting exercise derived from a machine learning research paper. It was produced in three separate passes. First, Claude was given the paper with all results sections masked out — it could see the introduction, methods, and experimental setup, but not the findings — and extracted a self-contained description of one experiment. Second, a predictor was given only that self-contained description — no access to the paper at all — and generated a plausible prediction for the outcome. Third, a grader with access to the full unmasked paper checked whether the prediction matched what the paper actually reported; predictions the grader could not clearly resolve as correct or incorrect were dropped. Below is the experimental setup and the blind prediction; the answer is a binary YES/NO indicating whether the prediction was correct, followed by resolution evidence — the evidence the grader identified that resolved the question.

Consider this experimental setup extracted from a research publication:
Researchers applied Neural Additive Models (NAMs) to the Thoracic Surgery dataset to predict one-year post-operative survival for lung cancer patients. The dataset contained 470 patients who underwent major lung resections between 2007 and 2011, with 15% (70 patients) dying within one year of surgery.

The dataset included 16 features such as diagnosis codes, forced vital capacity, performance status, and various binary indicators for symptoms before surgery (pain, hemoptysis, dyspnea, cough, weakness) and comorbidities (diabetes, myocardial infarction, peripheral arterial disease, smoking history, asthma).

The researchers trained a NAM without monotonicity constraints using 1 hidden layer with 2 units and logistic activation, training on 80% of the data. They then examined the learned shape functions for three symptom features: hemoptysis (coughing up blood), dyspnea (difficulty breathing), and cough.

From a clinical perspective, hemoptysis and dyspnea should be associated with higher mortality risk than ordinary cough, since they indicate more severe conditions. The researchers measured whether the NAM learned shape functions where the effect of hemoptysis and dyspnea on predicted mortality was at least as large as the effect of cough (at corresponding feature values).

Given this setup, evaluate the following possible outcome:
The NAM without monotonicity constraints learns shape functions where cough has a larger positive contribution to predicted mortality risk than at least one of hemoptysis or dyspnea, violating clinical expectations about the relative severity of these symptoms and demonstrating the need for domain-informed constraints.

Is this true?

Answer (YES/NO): YES